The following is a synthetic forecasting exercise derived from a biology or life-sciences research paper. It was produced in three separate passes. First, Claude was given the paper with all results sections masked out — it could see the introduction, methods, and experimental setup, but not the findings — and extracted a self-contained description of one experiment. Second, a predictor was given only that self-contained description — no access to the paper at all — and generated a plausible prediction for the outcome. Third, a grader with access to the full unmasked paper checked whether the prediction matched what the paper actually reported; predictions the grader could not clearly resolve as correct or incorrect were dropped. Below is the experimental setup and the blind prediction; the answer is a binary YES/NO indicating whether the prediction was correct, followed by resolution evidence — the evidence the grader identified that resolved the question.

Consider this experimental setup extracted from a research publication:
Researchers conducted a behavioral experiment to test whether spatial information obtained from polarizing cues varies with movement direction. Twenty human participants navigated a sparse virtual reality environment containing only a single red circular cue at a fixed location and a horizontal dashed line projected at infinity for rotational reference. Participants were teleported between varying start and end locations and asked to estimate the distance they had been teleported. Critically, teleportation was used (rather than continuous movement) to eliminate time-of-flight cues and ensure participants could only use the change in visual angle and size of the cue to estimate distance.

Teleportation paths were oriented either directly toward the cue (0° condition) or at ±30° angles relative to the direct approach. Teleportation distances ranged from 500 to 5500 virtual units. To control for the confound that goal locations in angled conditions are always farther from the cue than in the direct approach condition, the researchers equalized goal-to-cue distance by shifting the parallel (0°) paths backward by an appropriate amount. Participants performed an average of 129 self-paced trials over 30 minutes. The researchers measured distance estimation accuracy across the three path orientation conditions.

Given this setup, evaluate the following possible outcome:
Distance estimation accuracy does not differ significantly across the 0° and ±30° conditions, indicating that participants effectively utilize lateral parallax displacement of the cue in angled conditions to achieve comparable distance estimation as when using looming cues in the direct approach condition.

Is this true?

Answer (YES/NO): NO